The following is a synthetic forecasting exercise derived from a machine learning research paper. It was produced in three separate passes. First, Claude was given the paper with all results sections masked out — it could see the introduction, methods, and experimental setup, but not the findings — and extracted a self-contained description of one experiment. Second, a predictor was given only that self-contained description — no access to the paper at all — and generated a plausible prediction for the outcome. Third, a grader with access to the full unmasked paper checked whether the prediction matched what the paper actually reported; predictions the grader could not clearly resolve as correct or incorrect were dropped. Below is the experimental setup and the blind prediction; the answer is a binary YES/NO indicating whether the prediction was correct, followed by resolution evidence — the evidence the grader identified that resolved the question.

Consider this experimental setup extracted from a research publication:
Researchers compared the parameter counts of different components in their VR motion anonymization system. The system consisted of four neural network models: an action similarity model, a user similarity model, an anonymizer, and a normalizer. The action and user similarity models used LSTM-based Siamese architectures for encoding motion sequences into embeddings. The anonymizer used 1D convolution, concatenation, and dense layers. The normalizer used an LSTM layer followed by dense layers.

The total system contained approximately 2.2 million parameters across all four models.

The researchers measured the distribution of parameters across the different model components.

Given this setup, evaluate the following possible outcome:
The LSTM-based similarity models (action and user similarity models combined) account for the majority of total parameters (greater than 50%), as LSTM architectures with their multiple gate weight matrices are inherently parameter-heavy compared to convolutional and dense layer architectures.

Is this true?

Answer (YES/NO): YES